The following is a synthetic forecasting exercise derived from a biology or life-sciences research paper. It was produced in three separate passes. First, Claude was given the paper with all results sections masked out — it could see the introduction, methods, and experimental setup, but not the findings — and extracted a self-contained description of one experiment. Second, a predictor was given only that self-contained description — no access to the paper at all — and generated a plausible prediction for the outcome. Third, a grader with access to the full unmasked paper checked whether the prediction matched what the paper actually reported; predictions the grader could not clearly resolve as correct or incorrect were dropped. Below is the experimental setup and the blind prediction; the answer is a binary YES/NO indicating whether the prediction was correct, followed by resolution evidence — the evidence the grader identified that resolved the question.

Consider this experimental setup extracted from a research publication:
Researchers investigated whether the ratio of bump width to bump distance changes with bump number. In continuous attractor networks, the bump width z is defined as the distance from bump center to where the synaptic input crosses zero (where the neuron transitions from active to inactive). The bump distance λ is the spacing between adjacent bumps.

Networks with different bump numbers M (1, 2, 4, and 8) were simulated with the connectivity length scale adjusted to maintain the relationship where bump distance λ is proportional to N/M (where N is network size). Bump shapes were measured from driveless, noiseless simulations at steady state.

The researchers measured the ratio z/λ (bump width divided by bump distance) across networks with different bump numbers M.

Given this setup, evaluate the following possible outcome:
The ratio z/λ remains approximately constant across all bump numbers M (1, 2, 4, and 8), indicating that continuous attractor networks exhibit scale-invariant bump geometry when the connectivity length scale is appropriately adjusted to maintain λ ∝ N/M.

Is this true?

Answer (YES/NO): YES